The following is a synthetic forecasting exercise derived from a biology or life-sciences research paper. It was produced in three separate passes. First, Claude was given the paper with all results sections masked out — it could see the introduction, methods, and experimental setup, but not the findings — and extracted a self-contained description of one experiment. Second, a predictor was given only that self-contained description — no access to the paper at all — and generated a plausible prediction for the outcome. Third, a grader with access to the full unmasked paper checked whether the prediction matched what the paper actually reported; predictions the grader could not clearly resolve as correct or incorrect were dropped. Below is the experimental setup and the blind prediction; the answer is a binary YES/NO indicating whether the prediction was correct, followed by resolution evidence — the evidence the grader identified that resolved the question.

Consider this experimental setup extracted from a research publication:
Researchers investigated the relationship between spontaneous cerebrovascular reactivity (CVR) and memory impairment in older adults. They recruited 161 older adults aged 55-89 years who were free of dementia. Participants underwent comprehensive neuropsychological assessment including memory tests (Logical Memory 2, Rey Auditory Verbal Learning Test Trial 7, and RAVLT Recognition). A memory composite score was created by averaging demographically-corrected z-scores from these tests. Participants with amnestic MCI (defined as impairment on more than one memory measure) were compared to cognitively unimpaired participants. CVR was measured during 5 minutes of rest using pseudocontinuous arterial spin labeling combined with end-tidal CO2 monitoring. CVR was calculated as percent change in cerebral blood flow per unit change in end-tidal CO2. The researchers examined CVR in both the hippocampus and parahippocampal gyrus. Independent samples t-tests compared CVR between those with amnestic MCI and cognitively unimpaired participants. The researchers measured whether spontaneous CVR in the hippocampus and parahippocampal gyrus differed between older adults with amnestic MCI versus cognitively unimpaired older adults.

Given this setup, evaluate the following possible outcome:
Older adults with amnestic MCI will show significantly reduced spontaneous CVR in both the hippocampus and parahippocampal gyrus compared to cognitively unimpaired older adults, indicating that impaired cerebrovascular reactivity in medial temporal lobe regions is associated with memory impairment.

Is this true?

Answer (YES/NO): NO